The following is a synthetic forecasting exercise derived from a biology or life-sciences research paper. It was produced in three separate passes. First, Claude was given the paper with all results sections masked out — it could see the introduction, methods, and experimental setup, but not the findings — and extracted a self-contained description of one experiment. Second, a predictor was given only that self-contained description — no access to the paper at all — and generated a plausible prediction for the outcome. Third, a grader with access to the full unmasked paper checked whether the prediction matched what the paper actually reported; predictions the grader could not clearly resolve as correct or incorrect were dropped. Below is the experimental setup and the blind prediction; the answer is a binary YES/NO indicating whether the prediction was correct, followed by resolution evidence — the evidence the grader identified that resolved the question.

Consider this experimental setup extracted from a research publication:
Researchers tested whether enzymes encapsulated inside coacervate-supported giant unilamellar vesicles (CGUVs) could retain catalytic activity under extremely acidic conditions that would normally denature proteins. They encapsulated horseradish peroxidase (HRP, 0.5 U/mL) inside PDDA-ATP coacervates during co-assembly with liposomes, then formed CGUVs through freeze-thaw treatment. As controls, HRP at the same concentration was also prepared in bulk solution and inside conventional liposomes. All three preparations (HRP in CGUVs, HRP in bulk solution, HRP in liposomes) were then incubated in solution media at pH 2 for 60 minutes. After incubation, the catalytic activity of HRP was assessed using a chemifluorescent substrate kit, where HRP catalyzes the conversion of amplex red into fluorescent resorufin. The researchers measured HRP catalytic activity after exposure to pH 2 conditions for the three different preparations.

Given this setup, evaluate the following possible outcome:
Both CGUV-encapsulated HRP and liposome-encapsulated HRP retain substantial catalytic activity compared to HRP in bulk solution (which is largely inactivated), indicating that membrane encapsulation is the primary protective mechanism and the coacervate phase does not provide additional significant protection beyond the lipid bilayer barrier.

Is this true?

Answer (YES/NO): NO